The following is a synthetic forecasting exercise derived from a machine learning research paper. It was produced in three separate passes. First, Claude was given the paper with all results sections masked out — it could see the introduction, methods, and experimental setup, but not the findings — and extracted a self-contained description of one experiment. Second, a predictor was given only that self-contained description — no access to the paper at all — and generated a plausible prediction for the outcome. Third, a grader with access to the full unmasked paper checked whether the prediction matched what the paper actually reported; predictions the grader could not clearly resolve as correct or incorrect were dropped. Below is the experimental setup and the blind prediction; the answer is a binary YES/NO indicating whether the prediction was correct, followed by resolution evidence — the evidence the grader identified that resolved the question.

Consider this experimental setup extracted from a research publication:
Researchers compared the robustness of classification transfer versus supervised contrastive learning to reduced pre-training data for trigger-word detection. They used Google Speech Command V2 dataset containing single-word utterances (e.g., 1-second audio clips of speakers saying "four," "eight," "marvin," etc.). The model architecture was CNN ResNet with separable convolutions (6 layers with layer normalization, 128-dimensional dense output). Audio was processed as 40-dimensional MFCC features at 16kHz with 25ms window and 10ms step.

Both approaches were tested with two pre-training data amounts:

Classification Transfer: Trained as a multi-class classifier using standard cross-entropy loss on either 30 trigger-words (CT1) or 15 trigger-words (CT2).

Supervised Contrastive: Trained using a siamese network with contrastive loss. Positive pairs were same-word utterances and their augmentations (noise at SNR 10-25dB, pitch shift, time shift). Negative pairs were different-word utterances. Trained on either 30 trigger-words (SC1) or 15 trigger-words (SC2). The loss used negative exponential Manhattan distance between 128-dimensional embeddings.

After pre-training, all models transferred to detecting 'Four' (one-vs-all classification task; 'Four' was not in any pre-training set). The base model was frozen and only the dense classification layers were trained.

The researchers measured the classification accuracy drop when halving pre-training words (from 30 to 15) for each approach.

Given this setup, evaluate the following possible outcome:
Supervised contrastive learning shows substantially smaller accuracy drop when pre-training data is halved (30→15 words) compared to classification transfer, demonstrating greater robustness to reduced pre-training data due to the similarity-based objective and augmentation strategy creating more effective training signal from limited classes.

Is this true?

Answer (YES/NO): YES